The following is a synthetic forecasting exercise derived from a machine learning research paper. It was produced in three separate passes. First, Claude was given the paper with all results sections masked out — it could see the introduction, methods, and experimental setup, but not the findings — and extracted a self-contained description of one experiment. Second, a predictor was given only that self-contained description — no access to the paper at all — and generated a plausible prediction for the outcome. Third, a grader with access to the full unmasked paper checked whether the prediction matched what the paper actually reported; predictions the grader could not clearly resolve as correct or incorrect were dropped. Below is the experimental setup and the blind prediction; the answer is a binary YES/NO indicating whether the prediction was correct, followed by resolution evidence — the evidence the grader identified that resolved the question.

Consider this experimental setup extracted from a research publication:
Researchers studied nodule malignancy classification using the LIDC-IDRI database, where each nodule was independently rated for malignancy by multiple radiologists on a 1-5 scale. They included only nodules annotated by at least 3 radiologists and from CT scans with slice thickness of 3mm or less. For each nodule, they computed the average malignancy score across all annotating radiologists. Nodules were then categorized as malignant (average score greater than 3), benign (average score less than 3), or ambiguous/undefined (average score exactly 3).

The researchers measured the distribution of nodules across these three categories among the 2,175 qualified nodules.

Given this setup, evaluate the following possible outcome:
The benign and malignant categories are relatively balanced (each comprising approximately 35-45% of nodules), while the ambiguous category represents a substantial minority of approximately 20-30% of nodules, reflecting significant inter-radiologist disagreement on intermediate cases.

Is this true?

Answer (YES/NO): NO